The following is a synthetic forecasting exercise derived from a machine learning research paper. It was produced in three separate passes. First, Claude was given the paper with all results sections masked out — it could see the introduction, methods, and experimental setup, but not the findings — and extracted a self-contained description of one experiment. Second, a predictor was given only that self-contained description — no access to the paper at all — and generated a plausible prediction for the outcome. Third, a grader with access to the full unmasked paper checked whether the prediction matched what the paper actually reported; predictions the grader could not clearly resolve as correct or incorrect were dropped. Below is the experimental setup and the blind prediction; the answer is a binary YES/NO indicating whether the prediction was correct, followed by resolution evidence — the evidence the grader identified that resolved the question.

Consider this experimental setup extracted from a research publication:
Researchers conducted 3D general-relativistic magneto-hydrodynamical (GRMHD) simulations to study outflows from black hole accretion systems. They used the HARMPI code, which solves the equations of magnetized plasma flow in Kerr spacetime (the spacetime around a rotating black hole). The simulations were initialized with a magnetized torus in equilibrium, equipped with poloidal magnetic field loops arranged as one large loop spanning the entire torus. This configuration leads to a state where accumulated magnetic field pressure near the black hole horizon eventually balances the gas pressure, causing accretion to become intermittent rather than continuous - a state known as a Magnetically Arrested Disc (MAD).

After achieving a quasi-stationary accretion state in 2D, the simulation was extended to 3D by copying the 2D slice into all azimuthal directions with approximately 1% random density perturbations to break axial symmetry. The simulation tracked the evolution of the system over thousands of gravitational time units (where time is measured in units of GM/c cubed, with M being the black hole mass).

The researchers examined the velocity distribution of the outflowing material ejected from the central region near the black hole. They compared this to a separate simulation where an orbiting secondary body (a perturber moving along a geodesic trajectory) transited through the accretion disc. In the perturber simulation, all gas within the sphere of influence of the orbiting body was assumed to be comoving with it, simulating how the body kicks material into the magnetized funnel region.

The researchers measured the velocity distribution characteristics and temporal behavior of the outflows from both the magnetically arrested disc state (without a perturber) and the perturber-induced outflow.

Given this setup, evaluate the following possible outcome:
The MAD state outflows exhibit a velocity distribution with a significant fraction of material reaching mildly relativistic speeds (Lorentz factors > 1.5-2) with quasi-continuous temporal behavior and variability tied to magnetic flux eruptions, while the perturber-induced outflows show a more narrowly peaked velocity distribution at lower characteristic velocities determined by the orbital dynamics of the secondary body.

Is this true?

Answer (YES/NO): NO